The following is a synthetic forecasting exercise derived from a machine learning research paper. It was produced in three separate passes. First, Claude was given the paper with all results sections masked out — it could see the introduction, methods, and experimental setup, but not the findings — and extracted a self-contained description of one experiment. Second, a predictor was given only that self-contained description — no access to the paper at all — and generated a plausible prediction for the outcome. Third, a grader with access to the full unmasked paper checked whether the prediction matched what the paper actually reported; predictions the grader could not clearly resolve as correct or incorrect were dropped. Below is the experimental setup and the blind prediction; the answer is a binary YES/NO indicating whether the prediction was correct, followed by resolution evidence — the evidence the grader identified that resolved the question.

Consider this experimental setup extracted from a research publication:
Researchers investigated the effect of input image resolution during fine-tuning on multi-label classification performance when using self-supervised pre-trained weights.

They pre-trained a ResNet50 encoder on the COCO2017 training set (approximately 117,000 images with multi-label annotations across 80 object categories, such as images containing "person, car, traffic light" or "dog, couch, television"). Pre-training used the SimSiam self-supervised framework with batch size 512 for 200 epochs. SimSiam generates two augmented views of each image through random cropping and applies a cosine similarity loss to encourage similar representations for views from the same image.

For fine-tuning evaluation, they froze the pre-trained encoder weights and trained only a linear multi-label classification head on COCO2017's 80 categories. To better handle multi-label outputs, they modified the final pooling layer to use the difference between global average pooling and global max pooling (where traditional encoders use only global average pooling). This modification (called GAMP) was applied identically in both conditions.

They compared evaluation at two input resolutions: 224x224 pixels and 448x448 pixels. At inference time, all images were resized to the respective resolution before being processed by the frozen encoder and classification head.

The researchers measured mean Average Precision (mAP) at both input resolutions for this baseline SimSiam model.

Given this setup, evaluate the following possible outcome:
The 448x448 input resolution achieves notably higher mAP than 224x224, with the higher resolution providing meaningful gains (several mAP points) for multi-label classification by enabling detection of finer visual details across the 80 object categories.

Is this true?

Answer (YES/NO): NO